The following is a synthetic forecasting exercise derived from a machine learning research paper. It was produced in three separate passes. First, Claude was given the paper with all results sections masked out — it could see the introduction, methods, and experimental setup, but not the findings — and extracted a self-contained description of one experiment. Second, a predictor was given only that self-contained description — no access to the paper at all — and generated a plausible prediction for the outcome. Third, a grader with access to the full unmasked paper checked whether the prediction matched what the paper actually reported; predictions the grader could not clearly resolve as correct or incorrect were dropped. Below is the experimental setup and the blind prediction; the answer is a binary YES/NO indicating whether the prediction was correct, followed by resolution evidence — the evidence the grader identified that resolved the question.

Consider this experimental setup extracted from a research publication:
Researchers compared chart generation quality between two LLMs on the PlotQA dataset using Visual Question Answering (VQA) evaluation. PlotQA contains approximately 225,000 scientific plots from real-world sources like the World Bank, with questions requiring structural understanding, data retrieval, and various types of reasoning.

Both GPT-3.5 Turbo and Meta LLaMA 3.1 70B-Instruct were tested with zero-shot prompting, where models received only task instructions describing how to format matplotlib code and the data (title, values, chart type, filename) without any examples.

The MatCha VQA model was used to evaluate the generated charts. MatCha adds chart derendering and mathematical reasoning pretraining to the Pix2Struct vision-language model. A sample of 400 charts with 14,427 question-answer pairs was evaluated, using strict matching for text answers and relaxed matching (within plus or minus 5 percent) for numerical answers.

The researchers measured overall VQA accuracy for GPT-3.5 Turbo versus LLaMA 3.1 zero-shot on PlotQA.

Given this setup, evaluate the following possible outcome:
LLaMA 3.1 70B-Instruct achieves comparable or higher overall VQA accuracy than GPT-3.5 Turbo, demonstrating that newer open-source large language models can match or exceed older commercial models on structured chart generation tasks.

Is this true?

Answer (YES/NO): NO